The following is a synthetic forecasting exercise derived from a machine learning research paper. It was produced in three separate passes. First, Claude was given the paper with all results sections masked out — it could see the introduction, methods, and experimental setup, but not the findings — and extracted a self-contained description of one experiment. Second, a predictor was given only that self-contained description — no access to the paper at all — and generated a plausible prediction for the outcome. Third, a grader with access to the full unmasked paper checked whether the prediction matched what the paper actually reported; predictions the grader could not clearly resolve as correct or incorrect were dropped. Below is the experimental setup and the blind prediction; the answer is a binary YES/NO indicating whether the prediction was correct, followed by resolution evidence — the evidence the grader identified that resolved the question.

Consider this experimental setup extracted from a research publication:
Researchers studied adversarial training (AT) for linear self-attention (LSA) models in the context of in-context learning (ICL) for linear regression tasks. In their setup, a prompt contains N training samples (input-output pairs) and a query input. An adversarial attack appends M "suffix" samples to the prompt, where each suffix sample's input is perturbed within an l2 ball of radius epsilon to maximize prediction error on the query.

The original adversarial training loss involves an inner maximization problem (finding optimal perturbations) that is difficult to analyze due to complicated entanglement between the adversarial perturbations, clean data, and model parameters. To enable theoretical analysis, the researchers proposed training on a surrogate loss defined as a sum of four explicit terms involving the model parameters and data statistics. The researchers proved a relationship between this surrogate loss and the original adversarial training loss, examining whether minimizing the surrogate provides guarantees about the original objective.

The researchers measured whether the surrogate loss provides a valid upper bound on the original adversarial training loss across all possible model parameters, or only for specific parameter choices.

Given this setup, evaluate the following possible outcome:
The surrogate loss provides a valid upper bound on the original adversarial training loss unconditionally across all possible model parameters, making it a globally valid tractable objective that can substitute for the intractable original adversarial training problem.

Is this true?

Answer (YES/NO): YES